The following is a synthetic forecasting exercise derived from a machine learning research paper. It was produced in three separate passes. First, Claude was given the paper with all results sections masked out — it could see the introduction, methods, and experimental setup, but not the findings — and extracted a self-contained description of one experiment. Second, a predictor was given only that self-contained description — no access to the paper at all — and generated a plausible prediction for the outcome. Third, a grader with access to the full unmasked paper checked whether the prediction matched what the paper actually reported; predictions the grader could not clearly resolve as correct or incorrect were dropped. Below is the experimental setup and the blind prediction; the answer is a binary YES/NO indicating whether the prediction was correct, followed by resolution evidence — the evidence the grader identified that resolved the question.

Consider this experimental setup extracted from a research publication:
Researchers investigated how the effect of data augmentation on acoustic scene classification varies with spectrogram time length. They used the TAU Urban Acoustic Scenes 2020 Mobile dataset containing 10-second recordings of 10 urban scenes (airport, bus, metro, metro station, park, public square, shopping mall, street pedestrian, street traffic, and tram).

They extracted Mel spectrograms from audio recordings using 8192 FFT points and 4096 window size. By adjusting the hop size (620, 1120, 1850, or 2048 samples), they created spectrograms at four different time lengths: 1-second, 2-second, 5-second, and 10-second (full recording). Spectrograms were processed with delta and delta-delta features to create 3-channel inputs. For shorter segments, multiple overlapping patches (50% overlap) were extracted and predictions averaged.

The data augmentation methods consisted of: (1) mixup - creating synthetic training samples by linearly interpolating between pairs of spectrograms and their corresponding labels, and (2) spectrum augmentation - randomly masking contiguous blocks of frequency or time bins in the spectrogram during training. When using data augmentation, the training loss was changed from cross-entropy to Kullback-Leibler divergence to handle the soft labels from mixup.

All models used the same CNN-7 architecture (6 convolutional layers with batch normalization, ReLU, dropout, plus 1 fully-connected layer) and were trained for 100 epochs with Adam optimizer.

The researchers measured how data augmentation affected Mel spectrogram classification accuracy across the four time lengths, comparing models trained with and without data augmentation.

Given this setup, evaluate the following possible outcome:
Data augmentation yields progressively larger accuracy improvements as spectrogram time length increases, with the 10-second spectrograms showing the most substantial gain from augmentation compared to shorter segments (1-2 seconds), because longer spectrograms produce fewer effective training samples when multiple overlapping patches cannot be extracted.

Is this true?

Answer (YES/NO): NO